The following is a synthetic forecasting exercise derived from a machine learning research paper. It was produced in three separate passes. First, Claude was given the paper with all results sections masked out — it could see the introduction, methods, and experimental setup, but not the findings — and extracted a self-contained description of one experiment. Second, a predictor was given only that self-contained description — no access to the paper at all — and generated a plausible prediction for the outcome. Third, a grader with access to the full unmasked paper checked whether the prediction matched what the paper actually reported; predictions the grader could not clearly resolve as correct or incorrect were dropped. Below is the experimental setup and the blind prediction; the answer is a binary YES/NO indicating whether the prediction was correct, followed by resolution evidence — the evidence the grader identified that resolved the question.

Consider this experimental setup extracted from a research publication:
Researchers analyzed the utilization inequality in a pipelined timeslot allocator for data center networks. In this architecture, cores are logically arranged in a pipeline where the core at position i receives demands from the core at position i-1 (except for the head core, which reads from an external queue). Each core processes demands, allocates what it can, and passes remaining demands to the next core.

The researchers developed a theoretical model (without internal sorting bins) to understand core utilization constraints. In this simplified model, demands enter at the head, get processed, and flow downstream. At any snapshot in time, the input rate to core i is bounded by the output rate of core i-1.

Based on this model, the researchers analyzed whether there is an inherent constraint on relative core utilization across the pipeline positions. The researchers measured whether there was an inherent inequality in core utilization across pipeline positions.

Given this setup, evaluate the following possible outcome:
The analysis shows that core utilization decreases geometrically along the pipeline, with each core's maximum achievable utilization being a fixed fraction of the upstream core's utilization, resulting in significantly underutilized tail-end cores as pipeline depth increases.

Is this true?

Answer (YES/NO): NO